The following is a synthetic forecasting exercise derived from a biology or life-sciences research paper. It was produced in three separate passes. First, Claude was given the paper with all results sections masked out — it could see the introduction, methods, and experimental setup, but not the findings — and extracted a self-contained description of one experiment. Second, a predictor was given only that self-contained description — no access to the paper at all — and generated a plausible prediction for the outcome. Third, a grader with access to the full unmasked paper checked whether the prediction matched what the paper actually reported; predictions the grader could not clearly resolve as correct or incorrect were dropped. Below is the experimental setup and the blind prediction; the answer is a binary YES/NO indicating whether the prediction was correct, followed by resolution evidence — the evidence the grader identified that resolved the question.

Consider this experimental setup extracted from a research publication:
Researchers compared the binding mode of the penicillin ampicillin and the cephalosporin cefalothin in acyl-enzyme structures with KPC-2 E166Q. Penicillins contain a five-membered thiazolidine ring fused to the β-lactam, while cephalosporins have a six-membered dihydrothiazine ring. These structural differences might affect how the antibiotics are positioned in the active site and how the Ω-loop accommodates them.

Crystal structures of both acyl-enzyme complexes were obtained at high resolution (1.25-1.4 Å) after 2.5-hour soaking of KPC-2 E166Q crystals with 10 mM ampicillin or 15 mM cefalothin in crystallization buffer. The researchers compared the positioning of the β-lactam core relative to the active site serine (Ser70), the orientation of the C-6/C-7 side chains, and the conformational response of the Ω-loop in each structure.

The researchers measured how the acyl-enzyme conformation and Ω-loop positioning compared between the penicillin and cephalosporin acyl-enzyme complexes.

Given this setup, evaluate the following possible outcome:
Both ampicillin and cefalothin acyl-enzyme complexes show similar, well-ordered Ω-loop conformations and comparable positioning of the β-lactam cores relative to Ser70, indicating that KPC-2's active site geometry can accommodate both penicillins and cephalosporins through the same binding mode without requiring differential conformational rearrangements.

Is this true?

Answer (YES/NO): NO